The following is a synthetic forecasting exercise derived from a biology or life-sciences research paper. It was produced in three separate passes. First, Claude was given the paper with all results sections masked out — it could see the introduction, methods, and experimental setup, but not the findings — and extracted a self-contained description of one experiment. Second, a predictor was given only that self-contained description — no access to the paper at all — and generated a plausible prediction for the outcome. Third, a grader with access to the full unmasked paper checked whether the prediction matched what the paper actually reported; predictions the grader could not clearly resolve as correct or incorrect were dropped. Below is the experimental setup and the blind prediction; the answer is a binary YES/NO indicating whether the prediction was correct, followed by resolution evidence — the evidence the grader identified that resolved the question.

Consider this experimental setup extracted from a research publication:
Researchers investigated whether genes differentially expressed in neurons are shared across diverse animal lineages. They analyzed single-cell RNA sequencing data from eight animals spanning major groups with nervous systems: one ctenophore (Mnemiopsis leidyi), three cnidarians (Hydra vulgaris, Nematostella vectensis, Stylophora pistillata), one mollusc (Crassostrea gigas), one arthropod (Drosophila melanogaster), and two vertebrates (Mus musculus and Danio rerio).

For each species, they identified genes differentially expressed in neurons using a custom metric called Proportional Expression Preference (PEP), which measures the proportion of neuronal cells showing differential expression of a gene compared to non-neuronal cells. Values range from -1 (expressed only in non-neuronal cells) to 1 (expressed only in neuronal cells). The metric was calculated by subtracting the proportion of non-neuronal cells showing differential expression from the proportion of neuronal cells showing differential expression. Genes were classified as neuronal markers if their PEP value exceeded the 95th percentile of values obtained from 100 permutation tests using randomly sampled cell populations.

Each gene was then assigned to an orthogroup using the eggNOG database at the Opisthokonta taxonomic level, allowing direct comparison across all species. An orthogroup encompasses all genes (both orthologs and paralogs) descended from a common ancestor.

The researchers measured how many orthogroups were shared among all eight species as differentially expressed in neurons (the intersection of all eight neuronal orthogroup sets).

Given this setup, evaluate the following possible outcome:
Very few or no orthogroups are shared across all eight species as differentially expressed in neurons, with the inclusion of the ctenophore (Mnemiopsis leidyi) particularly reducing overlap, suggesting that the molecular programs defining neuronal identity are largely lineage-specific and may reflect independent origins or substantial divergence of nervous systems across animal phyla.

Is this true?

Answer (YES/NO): NO